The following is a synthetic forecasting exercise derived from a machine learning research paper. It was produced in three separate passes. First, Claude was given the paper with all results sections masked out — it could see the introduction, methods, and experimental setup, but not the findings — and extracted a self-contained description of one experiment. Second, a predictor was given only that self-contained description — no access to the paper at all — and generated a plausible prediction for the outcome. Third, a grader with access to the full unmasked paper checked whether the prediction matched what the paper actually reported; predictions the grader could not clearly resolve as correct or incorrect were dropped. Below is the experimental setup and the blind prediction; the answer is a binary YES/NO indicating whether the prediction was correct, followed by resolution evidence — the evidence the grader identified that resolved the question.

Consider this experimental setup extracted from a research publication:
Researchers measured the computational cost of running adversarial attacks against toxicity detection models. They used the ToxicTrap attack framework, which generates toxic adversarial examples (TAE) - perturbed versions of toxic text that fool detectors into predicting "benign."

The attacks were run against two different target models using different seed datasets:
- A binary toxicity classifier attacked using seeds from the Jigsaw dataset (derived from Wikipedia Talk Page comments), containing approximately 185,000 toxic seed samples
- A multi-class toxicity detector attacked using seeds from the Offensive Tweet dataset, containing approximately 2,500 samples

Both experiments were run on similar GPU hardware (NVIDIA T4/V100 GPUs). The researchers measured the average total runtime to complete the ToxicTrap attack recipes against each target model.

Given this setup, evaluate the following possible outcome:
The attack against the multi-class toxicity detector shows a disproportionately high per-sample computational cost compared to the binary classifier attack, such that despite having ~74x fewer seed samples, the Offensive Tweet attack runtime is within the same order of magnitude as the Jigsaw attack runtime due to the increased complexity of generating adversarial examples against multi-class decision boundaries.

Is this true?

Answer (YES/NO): YES